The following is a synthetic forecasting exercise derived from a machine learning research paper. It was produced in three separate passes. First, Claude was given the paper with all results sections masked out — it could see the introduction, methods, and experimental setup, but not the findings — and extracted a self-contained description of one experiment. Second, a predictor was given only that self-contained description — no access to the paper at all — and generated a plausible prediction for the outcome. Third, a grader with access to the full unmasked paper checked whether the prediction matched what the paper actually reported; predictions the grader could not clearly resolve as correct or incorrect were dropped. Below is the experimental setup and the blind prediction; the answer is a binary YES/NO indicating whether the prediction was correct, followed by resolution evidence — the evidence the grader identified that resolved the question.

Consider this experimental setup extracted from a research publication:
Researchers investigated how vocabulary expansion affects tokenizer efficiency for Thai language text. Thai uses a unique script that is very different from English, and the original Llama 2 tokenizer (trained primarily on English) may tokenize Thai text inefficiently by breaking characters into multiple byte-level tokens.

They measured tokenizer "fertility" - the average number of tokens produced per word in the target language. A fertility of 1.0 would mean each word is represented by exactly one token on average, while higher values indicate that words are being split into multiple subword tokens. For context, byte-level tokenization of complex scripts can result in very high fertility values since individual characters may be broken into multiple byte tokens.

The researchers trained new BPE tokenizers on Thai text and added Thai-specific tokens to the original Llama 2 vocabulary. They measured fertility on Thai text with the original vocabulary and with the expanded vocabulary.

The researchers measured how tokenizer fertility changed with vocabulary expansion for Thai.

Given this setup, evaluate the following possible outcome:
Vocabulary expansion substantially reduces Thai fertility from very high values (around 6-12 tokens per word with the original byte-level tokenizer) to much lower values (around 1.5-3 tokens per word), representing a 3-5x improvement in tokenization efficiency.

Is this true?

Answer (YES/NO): NO